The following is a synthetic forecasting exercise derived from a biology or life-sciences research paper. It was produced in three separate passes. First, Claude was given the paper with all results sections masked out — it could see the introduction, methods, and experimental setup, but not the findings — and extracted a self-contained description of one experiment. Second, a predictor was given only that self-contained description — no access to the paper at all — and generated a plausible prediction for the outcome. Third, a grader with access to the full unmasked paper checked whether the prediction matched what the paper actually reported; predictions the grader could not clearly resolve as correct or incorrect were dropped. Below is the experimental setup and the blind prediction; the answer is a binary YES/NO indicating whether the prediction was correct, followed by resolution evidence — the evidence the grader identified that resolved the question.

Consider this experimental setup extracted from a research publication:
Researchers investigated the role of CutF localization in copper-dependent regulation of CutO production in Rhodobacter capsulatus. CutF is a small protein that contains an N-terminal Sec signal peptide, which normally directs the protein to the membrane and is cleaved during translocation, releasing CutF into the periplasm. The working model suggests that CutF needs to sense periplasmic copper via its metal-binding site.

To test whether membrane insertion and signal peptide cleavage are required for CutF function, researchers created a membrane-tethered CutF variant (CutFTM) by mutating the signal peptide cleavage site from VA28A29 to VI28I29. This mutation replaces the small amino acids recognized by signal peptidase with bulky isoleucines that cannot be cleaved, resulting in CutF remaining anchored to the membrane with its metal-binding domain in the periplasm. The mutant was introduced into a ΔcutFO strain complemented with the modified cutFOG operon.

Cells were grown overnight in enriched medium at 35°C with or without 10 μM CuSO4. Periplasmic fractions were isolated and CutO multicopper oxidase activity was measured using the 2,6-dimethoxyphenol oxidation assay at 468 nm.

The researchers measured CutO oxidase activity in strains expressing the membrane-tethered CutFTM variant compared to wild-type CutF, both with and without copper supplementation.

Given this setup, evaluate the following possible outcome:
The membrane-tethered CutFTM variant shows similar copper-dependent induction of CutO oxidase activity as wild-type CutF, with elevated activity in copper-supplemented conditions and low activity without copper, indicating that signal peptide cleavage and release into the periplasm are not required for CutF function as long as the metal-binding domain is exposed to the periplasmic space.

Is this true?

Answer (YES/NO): YES